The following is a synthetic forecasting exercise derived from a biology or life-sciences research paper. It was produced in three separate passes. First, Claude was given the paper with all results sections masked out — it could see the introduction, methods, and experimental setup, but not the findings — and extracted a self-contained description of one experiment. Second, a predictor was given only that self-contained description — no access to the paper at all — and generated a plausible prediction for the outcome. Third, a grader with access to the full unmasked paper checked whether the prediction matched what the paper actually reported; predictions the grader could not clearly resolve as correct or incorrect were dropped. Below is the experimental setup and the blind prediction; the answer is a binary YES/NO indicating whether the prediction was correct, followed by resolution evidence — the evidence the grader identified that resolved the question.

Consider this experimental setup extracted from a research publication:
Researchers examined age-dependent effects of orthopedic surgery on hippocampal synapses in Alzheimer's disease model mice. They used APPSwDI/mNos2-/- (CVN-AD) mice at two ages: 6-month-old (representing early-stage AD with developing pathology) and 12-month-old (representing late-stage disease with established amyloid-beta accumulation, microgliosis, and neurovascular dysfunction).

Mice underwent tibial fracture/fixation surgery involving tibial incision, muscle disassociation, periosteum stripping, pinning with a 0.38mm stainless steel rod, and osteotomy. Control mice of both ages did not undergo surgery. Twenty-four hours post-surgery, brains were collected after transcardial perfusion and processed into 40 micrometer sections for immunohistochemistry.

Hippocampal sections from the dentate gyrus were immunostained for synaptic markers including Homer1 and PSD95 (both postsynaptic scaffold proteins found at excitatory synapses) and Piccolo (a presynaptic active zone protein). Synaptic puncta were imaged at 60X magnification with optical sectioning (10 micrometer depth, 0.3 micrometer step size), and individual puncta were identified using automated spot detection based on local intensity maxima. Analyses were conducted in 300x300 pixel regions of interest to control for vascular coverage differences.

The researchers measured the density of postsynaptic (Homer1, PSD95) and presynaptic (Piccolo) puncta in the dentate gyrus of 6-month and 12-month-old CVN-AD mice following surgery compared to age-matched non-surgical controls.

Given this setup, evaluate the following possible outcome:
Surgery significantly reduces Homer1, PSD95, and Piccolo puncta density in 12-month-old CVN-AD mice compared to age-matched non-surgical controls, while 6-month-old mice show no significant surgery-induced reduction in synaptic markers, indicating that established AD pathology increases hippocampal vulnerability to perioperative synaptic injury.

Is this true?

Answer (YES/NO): NO